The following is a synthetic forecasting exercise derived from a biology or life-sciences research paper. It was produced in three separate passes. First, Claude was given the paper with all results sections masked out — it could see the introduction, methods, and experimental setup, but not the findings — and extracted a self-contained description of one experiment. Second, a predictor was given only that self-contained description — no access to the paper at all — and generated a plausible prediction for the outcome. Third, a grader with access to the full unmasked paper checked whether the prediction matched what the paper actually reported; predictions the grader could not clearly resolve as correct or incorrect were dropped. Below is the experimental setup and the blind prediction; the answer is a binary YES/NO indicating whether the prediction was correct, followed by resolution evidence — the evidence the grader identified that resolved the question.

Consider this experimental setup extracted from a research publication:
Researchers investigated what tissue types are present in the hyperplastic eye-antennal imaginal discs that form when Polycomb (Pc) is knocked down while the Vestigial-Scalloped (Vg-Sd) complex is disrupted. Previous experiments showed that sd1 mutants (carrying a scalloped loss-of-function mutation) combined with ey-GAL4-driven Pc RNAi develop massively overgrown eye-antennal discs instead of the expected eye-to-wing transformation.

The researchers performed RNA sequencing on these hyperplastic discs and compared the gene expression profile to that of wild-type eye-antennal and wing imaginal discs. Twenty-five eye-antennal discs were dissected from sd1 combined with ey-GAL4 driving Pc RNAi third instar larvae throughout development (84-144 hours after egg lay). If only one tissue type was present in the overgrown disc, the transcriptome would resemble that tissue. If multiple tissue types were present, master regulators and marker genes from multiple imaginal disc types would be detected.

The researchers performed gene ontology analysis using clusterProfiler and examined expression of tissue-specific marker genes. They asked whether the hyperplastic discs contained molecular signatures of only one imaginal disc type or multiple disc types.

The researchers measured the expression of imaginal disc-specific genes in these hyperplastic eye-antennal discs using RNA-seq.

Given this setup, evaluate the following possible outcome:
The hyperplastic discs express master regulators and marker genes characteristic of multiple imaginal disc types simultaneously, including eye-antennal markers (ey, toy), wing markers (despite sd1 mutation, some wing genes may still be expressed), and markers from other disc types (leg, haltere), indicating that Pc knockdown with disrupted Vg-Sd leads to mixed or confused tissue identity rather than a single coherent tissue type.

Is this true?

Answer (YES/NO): NO